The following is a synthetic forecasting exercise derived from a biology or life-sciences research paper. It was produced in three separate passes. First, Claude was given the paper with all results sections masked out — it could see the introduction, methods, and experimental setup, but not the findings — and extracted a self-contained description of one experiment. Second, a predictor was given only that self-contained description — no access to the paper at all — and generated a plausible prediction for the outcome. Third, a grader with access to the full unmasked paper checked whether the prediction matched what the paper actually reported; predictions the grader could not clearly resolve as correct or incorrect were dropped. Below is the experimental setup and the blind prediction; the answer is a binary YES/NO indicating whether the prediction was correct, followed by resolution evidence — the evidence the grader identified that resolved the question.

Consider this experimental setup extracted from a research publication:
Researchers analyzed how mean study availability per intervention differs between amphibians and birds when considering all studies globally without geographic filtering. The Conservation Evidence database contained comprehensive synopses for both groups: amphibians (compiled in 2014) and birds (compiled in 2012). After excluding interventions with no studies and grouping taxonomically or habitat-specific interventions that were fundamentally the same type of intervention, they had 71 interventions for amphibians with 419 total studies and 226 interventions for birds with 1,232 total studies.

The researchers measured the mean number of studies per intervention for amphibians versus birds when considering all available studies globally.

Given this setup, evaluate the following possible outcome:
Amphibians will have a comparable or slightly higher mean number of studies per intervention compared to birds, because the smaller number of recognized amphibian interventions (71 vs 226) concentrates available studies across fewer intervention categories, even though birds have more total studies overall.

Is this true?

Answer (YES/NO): YES